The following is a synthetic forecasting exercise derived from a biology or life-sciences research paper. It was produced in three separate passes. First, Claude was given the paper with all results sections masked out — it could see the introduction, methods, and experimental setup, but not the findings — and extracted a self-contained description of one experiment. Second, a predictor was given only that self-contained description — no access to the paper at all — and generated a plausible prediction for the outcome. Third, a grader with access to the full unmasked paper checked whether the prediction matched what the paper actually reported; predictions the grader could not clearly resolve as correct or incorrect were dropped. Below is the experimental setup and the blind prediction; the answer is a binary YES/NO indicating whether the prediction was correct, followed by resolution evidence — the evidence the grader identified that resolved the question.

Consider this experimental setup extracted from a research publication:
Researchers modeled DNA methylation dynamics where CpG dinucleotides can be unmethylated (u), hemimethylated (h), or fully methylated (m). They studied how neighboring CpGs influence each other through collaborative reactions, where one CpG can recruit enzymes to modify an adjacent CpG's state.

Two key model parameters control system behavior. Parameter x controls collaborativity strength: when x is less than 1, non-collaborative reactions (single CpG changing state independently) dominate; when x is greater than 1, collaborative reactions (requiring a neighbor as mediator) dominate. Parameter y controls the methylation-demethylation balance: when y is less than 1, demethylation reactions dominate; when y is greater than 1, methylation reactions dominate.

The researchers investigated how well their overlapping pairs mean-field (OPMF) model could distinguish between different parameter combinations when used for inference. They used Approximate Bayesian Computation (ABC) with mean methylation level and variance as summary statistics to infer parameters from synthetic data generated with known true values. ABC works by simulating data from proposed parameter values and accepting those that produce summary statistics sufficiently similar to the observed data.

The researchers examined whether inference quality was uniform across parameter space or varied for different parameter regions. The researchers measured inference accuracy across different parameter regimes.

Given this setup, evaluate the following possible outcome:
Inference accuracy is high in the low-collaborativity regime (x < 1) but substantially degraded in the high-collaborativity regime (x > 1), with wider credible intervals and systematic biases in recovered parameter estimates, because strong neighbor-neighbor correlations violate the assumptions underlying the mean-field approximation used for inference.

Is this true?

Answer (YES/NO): NO